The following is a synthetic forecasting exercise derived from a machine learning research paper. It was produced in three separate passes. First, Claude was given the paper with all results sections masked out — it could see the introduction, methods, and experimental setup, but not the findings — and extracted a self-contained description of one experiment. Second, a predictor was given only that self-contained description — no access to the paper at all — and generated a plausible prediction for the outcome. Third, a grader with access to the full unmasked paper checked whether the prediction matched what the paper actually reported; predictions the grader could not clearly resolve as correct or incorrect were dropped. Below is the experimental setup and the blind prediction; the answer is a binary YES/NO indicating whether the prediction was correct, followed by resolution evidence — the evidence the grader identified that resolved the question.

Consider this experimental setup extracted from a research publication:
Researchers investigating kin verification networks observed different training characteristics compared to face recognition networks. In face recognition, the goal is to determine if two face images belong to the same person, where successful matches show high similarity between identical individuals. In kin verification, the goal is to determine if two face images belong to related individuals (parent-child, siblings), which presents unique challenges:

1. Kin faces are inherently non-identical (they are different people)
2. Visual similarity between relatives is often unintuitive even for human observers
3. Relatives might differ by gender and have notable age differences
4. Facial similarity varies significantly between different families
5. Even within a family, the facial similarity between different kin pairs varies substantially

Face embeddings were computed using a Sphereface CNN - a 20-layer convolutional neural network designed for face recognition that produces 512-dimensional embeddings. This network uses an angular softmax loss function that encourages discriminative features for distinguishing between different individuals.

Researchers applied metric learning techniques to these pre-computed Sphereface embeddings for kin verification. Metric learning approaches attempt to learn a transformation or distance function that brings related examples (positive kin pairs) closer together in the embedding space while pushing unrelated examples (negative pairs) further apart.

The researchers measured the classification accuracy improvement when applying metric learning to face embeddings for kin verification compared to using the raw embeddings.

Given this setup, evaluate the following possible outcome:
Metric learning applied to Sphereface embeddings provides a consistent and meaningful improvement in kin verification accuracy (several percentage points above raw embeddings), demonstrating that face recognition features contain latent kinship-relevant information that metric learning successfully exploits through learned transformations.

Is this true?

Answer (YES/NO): NO